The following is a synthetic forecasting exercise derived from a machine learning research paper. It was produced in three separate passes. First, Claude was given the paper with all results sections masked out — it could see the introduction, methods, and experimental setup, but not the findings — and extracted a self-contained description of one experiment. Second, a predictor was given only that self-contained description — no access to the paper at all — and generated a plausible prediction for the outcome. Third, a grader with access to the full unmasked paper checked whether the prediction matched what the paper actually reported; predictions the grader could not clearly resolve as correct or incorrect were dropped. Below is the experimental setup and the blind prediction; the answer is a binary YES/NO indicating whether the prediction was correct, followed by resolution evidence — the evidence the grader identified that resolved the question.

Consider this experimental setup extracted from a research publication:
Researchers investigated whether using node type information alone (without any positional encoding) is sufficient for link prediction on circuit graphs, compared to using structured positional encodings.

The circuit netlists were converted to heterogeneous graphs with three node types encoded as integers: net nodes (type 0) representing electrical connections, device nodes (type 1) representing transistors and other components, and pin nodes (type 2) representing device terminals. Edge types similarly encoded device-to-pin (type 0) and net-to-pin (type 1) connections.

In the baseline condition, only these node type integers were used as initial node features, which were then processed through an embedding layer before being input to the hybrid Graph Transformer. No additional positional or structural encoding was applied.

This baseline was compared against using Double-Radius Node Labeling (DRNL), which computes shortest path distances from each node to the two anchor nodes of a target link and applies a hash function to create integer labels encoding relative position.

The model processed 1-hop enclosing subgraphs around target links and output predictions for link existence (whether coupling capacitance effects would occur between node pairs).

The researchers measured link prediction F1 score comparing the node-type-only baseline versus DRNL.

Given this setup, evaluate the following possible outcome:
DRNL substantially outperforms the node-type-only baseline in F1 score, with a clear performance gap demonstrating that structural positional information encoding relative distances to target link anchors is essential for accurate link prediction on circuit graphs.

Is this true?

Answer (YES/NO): YES